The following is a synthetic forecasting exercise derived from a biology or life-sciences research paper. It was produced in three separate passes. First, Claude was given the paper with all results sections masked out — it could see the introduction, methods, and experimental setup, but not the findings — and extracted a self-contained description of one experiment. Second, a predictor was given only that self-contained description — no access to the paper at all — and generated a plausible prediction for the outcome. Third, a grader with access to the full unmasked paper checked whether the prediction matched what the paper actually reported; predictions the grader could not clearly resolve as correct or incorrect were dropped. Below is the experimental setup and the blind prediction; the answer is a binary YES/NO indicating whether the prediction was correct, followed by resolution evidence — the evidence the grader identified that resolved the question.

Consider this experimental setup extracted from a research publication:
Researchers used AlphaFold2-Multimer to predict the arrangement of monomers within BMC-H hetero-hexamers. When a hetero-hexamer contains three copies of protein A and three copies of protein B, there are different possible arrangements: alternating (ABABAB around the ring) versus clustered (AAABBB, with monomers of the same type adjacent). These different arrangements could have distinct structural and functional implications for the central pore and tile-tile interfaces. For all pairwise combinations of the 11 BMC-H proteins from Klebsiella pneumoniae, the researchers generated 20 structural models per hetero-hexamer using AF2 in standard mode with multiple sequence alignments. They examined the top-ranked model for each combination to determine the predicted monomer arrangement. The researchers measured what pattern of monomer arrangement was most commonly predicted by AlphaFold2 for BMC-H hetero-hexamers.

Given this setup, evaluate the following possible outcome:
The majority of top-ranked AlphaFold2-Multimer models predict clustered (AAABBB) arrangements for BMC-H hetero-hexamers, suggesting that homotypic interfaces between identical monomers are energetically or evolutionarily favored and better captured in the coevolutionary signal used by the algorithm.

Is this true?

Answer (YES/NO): NO